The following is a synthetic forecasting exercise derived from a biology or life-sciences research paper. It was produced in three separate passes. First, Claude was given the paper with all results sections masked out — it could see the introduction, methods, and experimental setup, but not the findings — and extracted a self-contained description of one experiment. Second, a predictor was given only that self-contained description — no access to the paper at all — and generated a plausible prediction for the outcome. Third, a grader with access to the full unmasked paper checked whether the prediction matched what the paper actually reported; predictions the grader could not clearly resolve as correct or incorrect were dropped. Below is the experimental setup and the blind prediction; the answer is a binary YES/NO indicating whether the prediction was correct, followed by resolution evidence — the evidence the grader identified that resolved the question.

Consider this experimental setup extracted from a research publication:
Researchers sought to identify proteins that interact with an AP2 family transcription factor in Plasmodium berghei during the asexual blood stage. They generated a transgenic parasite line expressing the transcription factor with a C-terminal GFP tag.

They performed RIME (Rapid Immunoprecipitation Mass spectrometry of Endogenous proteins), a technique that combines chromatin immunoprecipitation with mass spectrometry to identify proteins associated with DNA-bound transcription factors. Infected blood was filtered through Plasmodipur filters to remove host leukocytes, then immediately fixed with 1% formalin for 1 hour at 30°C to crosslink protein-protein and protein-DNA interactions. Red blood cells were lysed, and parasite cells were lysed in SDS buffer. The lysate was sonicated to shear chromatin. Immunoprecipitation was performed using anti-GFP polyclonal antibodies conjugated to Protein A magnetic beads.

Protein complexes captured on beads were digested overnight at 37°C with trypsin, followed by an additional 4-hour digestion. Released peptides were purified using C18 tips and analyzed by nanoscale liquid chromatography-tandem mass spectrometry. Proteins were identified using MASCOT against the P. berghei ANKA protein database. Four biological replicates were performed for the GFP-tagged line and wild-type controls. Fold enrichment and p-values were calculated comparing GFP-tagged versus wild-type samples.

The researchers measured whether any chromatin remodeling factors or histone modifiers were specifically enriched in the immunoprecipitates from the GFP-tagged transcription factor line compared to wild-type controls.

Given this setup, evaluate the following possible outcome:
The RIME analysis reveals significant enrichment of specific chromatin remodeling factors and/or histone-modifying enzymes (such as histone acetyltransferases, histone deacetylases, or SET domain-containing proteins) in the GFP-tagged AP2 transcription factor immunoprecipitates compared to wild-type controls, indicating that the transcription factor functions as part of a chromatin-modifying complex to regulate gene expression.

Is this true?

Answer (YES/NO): NO